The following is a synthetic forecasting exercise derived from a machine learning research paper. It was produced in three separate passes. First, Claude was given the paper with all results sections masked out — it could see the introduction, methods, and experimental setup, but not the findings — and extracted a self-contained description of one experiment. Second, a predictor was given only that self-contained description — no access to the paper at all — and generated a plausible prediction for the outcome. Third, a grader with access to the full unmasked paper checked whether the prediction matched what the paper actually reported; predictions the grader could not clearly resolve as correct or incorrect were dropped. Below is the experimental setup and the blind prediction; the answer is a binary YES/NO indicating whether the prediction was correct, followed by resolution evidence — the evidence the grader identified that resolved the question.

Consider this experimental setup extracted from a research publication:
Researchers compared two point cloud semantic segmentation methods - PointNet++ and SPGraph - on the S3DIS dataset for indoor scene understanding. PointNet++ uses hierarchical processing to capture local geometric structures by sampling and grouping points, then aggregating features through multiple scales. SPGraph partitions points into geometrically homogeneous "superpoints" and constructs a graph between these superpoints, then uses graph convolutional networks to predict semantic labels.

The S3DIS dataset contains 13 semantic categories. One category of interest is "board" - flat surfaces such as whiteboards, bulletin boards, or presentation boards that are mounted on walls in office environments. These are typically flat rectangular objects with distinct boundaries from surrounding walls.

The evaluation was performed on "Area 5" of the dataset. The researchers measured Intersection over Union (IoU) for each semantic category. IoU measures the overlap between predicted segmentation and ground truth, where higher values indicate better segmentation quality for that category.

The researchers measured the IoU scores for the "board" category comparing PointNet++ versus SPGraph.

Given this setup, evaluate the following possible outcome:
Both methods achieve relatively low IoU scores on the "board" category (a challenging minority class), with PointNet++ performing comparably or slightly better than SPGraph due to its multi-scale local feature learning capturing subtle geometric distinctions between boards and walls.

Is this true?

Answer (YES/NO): NO